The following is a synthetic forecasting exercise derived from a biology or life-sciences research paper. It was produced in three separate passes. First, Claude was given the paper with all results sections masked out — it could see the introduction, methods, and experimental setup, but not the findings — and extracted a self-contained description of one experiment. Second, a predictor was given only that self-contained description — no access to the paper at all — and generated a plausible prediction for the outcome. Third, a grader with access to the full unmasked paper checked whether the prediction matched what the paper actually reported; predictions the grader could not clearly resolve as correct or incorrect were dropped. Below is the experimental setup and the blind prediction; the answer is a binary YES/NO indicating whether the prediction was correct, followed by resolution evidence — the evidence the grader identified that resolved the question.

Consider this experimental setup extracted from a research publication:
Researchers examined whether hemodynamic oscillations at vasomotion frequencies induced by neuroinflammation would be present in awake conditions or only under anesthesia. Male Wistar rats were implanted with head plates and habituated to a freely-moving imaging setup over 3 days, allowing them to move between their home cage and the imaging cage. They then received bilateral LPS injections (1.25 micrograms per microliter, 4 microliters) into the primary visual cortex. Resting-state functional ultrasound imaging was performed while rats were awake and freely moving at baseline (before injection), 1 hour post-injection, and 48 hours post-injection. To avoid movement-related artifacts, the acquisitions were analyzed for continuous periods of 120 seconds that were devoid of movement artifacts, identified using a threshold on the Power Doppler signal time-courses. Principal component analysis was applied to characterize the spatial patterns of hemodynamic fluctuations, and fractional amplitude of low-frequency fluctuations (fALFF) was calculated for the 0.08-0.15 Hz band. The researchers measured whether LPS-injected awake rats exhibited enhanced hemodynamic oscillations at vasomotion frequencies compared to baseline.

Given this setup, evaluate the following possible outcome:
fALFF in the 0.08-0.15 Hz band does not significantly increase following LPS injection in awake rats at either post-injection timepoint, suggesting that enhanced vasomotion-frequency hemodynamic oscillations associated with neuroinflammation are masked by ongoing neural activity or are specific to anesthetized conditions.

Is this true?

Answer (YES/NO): NO